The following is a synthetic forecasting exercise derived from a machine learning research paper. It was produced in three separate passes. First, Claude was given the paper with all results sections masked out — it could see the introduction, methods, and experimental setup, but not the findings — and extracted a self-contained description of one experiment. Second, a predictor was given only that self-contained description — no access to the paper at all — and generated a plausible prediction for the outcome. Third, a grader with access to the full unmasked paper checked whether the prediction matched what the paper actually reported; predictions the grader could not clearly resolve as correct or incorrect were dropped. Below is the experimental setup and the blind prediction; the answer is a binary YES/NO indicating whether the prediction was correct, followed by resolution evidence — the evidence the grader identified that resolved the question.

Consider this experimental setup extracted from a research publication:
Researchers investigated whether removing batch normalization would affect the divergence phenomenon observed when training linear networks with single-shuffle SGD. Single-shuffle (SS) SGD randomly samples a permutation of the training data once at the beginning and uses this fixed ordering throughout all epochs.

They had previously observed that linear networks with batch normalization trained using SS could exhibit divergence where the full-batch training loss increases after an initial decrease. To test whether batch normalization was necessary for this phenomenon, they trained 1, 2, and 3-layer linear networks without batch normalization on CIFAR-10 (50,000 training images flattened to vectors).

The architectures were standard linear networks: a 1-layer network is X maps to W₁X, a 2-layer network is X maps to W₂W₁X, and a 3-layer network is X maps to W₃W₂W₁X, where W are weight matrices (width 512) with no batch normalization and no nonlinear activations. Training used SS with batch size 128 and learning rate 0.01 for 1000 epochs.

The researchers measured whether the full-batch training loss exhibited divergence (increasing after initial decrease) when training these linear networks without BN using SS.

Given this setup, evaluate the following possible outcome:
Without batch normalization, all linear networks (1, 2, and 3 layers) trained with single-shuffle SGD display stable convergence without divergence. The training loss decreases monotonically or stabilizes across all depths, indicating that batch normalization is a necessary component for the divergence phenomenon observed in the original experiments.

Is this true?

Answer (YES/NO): YES